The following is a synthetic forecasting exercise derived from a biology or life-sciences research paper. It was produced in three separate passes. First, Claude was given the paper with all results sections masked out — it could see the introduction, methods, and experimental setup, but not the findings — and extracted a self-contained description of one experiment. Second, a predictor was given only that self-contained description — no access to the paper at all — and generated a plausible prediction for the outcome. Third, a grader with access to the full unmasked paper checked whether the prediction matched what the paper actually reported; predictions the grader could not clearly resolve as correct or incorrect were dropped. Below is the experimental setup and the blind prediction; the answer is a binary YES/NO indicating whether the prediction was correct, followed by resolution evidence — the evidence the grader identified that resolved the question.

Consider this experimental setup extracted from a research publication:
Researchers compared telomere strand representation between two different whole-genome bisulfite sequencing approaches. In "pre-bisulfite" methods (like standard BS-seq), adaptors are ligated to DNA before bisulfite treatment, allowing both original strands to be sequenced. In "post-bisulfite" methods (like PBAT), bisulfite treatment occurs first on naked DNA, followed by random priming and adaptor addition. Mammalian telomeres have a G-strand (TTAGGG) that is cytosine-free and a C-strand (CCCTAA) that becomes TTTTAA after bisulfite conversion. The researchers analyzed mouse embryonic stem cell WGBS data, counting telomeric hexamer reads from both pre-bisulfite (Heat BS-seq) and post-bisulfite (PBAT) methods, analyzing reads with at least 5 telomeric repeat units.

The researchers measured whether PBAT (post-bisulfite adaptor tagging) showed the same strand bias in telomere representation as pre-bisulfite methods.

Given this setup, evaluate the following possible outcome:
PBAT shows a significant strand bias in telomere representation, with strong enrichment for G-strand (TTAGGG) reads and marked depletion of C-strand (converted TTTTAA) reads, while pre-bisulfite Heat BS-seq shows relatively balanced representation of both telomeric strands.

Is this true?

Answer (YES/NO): NO